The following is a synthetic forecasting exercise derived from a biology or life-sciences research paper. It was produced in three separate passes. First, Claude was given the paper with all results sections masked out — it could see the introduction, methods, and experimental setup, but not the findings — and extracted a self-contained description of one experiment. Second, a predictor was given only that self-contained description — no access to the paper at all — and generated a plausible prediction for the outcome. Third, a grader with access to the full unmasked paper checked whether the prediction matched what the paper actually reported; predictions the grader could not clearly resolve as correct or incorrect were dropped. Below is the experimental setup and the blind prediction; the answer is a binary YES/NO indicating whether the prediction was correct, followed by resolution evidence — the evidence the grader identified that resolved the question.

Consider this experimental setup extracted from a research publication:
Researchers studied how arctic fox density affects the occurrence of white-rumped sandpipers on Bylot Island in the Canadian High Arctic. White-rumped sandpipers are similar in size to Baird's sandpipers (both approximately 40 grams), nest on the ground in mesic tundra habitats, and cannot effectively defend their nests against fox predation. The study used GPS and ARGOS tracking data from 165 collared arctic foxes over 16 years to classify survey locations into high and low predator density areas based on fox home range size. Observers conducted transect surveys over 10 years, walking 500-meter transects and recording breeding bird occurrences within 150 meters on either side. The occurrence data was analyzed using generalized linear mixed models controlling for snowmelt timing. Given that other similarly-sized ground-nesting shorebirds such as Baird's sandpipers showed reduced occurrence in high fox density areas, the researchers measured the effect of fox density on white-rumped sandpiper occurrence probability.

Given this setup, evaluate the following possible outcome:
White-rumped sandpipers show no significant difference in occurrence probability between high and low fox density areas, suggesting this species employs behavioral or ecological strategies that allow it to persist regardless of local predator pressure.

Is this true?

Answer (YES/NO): YES